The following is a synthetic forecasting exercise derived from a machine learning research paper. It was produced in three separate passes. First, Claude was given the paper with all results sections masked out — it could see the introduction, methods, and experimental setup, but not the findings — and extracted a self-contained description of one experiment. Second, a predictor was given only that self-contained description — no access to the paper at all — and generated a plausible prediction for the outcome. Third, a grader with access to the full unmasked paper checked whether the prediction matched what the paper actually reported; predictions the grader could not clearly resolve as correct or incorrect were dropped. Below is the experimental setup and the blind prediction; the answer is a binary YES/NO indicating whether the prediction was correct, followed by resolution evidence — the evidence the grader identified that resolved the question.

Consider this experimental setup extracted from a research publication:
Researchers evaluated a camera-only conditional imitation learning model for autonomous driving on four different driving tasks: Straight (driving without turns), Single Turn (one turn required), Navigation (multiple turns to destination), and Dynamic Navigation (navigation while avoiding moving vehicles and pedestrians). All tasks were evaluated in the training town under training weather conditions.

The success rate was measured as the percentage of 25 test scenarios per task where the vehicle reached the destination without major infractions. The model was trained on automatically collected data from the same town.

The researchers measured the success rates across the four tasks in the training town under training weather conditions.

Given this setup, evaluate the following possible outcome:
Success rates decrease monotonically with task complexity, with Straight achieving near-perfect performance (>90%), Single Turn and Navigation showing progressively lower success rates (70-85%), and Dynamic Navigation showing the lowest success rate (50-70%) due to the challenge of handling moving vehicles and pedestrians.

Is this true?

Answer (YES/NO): NO